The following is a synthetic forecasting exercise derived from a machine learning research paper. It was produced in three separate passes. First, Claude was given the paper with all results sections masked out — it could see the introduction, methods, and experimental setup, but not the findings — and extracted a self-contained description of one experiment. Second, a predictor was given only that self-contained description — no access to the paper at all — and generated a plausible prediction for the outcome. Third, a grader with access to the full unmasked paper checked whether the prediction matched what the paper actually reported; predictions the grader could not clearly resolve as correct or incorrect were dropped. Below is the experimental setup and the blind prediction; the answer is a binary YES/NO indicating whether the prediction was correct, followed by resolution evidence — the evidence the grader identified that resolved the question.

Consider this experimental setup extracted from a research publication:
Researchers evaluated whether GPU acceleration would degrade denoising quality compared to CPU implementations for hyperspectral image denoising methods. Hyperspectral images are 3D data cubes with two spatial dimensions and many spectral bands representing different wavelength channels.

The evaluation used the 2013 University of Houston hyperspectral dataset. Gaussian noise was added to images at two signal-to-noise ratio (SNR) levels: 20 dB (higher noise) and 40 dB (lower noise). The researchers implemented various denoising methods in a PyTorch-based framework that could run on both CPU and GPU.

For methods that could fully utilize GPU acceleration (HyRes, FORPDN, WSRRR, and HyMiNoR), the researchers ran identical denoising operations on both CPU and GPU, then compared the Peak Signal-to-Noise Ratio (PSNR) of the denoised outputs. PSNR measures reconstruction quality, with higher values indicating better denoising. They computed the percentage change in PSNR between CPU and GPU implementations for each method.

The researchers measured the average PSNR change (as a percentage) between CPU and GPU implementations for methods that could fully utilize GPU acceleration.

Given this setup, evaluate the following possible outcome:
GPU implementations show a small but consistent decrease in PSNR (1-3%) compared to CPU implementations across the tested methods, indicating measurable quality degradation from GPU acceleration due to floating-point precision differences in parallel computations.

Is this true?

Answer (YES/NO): NO